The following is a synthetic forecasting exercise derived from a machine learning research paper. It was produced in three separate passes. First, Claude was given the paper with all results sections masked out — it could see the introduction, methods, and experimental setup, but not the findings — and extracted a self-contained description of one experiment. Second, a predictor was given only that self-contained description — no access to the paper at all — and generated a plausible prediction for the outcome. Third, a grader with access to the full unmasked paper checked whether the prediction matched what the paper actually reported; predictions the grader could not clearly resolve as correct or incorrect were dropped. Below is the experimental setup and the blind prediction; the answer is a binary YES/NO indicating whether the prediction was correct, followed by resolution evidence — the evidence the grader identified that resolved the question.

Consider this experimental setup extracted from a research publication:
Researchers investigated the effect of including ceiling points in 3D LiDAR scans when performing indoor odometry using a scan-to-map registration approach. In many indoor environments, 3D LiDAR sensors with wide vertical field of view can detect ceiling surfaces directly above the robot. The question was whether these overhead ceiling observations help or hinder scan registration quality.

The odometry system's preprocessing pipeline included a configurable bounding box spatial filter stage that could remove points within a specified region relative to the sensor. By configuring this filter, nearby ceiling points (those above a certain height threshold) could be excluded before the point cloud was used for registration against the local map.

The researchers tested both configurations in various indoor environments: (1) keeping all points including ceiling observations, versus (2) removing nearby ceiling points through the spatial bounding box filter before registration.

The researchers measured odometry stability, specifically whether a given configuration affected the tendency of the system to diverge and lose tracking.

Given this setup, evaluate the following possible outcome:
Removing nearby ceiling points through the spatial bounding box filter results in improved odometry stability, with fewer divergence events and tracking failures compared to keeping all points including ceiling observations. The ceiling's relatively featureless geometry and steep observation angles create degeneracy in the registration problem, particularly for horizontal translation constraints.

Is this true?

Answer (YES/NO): YES